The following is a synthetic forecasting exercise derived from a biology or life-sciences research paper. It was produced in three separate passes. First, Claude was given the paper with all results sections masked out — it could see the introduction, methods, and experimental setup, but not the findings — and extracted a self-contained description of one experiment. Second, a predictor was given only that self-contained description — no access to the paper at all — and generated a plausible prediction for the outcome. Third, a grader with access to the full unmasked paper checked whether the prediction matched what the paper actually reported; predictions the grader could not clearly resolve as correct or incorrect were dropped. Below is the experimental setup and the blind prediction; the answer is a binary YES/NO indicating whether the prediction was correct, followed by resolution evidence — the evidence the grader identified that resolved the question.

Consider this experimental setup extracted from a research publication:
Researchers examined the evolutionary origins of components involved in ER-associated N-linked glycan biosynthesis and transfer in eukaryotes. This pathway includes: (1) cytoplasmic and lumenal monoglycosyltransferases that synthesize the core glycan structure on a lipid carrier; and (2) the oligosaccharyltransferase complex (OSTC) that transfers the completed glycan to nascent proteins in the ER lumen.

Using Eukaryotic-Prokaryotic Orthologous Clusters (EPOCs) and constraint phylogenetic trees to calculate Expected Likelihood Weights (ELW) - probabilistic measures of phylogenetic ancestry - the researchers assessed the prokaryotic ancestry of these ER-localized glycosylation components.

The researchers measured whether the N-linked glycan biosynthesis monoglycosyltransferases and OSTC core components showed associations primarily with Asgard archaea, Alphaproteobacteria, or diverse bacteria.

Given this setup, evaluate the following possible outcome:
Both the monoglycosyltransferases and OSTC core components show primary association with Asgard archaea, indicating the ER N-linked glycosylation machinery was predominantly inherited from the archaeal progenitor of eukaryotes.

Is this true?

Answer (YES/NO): YES